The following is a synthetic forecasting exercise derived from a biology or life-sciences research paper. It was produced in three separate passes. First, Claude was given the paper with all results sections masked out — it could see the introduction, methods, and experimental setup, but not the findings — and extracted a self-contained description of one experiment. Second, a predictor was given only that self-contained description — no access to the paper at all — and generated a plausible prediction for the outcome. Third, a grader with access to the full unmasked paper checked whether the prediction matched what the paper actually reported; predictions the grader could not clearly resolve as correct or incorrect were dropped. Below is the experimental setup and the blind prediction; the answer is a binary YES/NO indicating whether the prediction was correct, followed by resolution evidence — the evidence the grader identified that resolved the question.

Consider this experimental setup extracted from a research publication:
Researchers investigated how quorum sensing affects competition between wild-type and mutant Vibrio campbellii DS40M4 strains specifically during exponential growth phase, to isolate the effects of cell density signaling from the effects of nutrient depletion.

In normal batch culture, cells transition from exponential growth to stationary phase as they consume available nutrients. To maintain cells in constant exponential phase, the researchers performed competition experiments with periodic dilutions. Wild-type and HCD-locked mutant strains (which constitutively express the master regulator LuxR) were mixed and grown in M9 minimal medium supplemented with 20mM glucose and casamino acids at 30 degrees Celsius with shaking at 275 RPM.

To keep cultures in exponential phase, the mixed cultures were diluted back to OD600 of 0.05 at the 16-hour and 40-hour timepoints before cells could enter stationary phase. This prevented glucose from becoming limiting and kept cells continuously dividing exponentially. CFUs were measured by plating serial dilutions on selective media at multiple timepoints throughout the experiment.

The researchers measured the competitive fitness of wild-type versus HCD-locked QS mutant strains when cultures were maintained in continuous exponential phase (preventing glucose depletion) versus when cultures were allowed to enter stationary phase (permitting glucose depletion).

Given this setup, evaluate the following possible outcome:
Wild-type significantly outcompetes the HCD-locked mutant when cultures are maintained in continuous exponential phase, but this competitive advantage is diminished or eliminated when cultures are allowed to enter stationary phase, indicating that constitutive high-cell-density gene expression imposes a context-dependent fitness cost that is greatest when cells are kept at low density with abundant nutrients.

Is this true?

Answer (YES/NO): NO